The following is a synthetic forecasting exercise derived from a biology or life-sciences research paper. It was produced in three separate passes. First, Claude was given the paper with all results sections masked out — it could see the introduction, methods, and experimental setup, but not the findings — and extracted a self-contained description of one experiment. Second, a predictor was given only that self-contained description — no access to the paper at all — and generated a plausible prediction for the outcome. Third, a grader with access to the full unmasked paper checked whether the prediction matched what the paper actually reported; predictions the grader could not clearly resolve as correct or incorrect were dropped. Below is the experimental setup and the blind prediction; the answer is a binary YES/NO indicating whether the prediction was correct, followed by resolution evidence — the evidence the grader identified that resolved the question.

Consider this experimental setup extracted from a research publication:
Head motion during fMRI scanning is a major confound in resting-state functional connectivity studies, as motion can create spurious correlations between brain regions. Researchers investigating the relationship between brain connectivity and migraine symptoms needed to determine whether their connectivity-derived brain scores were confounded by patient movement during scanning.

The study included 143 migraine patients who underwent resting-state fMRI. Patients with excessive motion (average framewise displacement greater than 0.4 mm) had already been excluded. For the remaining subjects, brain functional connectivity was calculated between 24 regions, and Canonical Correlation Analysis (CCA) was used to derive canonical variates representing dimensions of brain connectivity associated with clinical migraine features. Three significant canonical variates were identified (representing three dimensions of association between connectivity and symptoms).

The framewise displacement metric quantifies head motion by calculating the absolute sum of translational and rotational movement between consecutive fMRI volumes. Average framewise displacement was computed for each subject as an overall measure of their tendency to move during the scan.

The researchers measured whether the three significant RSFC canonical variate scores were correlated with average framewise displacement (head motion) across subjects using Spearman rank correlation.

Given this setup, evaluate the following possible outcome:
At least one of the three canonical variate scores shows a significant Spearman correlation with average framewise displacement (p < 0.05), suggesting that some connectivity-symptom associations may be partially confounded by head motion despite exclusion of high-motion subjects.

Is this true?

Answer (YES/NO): NO